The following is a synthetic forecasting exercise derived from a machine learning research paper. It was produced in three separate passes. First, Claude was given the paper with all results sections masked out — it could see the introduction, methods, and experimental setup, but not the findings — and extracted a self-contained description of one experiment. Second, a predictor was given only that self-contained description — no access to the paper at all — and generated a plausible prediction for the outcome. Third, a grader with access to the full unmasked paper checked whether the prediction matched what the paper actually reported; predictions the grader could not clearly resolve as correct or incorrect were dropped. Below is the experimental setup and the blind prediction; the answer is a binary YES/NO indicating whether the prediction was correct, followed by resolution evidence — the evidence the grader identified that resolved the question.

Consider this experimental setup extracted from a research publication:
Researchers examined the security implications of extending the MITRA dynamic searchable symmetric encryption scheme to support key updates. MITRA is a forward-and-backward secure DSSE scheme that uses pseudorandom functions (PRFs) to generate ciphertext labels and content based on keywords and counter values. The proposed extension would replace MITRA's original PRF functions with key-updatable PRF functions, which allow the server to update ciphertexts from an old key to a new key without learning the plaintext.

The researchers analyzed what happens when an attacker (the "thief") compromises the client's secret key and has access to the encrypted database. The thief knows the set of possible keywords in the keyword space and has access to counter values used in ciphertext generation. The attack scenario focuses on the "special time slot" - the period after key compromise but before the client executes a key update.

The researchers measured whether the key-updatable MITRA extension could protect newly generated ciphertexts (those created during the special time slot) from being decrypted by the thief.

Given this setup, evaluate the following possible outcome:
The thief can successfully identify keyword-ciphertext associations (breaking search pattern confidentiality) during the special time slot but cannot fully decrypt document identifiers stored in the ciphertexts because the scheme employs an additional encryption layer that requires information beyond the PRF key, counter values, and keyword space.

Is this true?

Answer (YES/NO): NO